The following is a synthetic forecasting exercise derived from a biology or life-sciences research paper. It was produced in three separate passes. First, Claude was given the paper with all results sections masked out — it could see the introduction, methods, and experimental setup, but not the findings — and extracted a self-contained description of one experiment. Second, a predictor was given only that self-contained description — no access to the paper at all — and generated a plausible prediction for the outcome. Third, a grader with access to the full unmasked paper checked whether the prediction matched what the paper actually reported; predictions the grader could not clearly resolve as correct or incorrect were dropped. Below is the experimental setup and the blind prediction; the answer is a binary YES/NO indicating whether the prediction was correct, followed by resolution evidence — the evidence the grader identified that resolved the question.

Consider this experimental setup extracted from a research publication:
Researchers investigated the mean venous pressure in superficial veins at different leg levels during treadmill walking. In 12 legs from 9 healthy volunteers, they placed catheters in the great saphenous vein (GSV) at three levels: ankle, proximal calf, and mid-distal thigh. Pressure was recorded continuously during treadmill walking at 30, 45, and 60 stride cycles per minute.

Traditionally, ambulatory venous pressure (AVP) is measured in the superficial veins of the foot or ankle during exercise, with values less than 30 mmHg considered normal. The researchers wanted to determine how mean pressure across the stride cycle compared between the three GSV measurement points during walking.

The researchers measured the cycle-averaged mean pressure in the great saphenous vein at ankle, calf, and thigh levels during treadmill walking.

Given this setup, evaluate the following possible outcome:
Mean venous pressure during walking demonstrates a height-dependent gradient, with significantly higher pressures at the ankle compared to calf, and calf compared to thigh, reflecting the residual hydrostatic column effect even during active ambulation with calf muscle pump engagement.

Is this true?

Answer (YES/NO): NO